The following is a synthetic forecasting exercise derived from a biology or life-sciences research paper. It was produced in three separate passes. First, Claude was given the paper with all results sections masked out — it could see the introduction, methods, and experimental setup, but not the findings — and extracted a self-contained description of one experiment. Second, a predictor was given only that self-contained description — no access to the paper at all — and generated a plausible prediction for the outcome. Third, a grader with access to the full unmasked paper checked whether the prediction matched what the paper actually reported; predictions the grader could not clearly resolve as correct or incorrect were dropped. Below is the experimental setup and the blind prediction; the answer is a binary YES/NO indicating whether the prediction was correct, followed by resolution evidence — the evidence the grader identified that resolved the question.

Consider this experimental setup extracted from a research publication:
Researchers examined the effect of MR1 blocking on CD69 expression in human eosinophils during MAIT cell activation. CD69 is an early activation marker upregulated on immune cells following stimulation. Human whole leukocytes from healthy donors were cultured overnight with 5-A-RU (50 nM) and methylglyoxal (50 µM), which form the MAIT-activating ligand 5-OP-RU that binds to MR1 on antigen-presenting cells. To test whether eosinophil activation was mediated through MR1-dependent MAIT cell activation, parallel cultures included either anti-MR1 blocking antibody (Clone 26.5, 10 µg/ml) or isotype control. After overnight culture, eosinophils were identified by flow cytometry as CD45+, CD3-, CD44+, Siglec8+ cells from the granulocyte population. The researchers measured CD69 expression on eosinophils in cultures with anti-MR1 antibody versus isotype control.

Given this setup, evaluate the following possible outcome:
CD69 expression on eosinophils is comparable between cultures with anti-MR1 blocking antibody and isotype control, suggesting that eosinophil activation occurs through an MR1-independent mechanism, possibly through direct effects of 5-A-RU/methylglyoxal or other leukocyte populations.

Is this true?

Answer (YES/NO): NO